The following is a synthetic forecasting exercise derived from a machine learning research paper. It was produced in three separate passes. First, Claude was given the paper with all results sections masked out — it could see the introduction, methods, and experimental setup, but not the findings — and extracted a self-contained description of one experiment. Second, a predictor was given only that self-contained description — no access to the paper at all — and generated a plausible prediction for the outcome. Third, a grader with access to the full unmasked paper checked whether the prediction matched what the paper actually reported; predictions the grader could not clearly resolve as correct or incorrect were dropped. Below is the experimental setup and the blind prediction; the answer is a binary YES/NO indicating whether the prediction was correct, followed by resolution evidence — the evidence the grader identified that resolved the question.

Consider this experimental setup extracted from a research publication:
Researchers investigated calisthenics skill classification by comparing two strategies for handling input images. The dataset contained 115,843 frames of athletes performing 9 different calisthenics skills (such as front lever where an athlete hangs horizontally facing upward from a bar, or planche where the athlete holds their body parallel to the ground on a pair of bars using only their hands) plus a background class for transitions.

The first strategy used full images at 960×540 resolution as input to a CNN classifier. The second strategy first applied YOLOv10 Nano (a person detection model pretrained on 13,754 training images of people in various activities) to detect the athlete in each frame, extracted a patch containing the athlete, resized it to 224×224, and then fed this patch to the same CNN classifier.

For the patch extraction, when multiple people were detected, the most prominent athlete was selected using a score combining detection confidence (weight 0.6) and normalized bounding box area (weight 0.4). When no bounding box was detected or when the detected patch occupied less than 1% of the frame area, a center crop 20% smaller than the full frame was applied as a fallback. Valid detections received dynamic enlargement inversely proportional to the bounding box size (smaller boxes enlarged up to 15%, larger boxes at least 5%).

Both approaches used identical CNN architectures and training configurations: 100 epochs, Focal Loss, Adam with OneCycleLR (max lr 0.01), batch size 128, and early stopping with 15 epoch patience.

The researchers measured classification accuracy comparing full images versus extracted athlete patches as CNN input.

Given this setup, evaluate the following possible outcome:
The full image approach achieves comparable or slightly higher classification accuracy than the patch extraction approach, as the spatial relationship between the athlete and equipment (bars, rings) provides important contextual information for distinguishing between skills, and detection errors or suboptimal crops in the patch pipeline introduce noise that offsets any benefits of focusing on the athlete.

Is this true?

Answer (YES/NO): NO